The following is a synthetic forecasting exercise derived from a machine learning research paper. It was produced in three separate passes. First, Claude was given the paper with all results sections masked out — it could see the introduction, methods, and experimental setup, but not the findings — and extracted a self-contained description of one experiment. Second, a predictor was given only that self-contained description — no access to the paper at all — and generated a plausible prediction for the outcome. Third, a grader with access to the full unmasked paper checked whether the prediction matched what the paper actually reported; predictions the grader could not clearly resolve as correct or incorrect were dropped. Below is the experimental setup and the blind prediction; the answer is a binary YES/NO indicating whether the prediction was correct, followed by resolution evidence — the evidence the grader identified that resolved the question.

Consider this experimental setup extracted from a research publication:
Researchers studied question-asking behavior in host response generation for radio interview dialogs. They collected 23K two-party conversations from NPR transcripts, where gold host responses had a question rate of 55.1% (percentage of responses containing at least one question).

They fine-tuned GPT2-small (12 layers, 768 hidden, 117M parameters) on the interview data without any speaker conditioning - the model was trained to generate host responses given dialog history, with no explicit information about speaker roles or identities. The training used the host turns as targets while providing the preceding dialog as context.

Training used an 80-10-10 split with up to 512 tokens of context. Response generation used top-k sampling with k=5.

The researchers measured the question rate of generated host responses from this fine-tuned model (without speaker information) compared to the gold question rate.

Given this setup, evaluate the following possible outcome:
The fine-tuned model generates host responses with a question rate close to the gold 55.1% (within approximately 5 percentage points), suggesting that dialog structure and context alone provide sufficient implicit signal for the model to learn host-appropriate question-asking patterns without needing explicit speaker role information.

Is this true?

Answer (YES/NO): YES